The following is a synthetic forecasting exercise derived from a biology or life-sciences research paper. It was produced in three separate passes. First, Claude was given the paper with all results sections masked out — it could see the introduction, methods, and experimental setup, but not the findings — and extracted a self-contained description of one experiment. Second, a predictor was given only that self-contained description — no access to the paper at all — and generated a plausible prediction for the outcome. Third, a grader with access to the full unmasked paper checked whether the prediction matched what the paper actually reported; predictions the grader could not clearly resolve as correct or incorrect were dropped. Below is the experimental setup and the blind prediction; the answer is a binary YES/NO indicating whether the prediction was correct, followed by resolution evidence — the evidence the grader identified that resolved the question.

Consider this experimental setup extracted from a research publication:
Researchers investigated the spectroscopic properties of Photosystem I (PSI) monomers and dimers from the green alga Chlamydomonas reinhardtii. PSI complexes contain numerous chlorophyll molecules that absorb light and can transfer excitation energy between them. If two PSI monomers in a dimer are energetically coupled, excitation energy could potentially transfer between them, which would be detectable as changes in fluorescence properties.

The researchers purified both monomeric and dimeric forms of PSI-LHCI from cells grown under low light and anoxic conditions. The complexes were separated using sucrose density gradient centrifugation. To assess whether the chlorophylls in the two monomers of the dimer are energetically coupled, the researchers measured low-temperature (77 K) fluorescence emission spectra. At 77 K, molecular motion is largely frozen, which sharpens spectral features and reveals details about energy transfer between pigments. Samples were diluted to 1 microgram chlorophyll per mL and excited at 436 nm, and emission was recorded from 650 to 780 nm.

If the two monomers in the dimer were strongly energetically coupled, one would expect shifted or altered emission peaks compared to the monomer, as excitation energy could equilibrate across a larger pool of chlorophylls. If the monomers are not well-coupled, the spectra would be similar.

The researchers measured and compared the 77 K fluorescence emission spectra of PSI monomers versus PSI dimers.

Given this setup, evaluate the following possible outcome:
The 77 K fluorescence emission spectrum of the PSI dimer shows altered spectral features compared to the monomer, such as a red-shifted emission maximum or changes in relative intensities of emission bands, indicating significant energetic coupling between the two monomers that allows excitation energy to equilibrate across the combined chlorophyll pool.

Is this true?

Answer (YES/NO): NO